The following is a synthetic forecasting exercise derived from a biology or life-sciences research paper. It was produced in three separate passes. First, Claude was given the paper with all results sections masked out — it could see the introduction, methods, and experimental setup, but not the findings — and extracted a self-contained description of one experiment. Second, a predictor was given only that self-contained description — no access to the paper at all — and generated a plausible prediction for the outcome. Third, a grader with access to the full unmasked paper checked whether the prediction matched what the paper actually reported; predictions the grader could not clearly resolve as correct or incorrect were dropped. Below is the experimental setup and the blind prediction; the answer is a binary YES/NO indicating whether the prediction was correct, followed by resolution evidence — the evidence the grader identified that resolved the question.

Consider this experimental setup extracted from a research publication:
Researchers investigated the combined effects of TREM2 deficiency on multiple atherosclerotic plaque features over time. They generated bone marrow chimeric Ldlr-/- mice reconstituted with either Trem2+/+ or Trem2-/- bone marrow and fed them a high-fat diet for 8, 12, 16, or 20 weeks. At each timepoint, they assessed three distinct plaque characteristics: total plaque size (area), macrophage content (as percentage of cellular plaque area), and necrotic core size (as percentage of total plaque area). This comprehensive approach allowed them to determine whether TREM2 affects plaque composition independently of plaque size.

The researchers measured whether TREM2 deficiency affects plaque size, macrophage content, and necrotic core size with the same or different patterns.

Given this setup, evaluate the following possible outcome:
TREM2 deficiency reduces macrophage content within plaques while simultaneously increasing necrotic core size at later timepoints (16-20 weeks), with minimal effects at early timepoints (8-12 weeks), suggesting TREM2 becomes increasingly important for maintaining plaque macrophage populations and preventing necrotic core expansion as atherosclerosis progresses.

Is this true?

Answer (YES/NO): NO